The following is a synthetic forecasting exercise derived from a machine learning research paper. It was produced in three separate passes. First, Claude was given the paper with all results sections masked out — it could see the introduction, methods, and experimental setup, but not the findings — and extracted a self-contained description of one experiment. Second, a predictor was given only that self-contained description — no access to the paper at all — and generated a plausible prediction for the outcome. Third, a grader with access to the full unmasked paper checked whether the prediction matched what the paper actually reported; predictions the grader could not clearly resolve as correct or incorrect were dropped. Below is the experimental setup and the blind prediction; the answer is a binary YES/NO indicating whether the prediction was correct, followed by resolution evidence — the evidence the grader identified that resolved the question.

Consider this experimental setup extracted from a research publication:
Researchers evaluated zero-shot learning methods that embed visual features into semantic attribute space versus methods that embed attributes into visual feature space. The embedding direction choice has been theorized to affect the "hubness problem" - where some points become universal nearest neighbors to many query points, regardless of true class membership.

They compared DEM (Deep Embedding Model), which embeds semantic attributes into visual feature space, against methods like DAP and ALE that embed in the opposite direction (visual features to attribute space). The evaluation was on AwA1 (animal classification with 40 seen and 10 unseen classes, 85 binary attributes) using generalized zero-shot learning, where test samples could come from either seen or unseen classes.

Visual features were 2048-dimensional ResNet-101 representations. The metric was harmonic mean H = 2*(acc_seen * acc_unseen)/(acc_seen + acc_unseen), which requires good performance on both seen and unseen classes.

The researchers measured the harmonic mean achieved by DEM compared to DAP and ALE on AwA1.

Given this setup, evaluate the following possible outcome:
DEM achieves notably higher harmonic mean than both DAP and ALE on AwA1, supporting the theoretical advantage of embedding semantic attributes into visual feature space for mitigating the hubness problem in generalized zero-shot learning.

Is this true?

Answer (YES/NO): YES